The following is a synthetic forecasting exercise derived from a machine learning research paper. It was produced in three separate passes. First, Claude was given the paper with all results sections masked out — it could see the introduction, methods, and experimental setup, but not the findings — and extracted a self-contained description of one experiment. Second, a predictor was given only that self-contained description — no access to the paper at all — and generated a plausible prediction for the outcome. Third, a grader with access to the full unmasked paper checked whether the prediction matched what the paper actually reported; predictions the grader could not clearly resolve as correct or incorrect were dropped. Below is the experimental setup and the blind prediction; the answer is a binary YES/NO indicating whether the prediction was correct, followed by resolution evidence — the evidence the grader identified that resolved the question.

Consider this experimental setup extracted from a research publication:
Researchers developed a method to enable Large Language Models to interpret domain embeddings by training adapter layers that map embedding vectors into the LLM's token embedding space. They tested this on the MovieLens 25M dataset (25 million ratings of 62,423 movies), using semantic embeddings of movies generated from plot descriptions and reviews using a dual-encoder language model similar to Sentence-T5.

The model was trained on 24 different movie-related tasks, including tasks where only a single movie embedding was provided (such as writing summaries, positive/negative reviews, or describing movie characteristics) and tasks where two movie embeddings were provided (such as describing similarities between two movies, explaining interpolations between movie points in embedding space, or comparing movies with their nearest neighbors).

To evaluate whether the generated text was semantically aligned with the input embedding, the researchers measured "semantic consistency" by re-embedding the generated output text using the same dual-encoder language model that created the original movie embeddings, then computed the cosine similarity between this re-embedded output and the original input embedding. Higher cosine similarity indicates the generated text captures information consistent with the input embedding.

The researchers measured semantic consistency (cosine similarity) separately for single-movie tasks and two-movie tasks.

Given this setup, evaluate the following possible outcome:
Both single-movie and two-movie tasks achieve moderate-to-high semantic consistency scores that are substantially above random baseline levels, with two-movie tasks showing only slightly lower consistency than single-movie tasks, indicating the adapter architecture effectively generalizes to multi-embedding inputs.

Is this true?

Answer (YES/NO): NO